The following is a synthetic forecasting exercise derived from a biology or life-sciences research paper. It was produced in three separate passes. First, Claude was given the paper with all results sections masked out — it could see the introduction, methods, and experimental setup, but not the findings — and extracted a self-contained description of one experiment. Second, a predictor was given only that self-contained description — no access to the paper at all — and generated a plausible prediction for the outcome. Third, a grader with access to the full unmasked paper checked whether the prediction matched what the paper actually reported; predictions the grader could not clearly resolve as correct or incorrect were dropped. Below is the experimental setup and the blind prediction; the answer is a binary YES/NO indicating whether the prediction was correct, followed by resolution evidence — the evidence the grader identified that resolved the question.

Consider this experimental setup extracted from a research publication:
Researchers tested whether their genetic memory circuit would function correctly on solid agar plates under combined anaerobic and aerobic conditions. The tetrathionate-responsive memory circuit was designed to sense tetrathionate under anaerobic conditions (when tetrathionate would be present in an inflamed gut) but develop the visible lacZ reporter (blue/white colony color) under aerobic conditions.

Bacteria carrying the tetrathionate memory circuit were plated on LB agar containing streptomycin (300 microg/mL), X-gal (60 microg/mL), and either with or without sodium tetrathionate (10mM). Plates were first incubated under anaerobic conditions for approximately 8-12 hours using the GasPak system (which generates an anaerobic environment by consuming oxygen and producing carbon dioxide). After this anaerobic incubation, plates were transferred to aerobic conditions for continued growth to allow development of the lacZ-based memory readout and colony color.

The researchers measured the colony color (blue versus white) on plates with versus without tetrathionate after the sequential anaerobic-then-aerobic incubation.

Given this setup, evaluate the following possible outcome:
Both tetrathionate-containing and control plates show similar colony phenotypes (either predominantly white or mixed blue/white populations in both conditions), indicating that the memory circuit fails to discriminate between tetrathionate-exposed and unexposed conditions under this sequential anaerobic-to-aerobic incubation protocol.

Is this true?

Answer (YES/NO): NO